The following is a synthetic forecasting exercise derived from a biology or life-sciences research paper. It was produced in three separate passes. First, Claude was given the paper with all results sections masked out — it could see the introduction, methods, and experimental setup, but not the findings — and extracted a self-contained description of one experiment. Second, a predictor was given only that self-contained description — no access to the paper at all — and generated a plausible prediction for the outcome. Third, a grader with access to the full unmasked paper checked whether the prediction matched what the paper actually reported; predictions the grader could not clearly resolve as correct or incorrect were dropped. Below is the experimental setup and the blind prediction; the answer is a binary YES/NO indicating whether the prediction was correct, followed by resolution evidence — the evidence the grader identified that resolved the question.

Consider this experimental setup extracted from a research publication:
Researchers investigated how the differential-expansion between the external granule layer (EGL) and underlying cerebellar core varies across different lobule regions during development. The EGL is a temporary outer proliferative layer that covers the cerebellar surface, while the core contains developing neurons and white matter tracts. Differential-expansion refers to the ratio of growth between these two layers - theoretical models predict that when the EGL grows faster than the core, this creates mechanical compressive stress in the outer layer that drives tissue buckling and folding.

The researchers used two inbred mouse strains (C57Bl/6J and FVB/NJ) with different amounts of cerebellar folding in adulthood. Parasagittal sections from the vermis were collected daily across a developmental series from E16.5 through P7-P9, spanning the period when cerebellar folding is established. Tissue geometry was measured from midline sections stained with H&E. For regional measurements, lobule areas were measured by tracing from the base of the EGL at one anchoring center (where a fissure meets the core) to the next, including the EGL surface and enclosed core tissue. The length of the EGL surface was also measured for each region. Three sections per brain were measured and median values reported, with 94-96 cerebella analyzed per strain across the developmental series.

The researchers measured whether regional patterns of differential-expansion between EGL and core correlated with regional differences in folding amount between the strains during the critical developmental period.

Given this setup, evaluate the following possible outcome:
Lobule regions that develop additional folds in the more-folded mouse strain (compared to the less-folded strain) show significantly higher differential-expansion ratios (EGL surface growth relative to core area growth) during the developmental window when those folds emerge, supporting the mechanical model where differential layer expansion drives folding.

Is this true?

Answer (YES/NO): YES